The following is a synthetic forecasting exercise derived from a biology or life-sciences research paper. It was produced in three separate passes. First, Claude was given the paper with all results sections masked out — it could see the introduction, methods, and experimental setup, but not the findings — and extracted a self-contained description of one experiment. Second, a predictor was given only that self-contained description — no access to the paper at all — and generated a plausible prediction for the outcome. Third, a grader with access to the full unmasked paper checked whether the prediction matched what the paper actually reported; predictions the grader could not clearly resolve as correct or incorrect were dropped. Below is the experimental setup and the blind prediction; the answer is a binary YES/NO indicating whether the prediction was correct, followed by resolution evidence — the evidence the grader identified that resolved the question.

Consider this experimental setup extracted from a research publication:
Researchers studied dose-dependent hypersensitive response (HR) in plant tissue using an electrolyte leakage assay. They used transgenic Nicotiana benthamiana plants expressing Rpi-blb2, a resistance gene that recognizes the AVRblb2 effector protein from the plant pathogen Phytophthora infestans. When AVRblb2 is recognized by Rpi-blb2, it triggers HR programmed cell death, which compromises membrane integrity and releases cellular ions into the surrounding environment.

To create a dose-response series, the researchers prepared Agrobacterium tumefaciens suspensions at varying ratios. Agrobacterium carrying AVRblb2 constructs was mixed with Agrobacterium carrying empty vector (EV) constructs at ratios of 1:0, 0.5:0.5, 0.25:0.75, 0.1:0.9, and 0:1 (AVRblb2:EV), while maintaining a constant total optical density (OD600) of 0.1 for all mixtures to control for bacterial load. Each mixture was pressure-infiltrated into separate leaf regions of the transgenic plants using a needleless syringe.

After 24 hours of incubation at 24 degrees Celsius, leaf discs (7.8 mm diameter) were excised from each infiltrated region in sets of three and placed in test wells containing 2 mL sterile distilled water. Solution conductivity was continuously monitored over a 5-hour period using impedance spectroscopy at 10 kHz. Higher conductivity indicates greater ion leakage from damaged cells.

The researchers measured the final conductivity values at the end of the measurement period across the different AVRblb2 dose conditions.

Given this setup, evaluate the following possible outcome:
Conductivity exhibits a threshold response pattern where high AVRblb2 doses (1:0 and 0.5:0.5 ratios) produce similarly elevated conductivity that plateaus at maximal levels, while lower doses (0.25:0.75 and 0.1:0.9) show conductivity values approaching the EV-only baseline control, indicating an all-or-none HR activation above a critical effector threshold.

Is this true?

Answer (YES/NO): NO